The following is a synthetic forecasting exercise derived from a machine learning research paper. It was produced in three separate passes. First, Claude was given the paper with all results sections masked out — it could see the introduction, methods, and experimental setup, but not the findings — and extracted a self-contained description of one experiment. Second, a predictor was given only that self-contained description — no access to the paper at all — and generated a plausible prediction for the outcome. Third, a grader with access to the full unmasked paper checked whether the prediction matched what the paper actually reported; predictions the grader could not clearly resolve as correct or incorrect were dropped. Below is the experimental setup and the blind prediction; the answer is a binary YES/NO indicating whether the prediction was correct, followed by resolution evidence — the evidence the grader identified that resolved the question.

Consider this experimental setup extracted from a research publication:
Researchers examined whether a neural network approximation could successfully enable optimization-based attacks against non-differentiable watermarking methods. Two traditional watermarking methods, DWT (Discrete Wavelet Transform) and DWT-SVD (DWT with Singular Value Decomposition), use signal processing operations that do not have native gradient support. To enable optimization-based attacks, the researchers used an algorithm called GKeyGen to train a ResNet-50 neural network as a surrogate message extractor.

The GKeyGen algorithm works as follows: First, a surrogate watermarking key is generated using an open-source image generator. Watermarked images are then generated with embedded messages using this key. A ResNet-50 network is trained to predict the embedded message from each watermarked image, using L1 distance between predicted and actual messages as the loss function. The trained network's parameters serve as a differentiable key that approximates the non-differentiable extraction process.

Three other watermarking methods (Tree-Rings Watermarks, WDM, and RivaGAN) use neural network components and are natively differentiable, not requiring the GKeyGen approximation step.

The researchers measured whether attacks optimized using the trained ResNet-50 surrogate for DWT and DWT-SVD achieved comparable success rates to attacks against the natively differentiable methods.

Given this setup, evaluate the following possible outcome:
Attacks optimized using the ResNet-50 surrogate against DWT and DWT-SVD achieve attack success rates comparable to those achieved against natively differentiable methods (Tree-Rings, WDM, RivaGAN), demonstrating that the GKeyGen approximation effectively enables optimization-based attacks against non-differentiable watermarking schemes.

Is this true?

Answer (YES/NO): YES